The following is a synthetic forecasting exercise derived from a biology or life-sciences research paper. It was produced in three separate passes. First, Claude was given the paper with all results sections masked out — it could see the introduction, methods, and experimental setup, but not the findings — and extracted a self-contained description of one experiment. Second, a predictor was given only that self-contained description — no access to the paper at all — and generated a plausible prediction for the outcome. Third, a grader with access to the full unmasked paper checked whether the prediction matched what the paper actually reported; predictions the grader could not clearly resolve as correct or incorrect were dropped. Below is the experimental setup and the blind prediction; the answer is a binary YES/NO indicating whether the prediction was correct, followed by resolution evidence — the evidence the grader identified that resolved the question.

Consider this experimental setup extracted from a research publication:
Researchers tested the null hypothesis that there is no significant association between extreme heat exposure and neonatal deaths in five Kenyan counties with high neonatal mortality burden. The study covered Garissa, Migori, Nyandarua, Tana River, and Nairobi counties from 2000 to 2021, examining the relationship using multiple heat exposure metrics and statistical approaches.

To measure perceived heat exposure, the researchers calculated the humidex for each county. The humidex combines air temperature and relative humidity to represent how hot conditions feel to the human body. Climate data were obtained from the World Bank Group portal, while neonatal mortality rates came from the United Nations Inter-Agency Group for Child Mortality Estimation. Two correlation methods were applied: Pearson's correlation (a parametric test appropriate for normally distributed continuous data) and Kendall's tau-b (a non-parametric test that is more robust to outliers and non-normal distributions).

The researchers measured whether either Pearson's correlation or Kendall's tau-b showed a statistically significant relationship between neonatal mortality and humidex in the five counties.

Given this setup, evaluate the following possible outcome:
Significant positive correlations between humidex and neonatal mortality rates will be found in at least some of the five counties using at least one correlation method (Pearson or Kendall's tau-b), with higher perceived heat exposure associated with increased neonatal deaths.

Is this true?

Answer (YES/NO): NO